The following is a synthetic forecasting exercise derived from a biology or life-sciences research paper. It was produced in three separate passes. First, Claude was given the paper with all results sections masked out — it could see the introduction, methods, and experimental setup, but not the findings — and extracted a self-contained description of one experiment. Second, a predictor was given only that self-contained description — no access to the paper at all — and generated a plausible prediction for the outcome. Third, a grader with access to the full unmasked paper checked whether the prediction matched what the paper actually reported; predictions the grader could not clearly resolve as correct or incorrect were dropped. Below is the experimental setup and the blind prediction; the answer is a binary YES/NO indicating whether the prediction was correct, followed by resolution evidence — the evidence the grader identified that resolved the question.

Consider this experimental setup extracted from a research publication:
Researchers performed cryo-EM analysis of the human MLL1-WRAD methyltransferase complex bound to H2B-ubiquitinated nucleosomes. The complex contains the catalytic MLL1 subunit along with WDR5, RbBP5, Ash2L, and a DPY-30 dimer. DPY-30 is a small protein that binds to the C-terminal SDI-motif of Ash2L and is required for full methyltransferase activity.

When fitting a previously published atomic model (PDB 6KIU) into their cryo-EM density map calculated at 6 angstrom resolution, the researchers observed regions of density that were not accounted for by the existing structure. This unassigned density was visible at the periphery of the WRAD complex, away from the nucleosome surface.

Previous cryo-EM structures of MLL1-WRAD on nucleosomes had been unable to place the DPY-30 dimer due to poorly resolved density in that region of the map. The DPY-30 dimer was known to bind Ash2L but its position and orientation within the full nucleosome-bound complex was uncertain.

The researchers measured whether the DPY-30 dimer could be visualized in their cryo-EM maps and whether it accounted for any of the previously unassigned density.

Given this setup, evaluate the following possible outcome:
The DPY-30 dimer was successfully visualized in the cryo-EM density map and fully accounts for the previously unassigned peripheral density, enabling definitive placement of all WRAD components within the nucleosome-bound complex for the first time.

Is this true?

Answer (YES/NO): NO